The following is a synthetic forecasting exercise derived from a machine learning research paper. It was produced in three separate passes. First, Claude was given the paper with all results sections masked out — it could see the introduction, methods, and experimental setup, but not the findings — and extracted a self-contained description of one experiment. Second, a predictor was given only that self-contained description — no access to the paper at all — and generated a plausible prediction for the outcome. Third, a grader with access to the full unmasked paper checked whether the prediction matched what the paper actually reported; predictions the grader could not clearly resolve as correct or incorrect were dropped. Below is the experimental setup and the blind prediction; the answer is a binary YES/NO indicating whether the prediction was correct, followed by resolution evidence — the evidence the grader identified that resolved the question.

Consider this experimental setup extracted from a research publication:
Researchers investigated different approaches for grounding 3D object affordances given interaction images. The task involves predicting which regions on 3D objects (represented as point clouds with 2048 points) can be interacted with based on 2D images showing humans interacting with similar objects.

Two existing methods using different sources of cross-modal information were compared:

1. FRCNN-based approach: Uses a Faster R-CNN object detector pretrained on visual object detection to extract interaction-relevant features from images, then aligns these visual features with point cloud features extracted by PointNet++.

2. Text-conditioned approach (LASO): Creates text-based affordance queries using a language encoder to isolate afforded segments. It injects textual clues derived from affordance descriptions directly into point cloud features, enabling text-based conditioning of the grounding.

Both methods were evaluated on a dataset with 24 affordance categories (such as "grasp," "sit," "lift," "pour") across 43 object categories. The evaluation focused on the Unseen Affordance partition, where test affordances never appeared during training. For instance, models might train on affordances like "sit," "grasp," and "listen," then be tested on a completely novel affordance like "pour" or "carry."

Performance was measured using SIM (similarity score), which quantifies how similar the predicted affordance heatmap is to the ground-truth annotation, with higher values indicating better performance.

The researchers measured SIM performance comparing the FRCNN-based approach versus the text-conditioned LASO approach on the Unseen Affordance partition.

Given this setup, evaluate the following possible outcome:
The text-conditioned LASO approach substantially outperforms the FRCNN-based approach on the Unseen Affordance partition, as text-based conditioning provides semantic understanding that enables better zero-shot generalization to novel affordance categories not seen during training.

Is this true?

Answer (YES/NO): NO